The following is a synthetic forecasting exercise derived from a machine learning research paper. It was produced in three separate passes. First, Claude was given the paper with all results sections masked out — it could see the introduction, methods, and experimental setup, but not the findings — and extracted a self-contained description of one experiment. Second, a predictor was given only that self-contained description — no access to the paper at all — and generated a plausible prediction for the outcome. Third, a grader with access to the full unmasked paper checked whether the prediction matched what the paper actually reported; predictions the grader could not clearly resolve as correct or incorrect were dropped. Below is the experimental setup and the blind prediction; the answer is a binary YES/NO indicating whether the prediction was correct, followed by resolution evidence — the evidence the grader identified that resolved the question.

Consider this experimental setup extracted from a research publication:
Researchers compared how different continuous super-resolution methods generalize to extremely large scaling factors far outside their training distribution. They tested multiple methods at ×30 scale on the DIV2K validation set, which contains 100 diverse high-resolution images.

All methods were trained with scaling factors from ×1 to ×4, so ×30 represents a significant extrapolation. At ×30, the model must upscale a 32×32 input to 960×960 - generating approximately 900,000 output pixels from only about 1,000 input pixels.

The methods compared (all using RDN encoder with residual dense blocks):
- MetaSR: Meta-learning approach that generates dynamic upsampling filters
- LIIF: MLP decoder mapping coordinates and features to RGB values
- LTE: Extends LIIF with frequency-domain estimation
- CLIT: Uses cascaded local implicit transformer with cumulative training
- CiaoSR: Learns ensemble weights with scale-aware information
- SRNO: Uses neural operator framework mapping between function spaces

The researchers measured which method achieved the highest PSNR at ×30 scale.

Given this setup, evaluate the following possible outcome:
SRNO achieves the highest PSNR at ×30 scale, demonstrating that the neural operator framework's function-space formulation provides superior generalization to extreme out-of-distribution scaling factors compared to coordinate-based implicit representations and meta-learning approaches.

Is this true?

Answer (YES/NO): YES